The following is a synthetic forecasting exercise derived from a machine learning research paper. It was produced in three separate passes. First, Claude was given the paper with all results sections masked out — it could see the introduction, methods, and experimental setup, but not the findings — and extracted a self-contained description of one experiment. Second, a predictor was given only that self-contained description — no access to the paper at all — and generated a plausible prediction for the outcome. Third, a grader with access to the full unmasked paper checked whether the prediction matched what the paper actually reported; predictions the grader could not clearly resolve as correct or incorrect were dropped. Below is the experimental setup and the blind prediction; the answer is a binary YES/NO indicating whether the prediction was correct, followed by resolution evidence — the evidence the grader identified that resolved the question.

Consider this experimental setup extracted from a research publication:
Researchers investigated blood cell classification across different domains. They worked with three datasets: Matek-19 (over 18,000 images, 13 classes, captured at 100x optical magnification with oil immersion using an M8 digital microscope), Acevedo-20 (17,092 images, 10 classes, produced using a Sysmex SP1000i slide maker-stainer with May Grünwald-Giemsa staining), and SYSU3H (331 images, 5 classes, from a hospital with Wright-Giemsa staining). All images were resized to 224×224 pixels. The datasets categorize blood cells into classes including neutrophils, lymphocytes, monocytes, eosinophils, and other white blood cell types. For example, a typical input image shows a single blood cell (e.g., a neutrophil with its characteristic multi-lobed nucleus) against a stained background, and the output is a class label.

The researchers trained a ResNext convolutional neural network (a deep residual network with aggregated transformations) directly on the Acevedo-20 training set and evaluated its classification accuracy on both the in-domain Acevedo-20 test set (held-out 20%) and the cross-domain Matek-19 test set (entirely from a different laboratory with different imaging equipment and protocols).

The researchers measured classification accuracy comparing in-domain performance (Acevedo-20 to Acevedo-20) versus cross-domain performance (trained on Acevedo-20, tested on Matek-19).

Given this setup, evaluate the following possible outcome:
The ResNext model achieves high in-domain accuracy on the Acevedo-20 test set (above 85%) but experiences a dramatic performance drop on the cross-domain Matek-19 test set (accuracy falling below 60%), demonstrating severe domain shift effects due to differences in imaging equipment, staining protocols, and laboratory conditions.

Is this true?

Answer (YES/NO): YES